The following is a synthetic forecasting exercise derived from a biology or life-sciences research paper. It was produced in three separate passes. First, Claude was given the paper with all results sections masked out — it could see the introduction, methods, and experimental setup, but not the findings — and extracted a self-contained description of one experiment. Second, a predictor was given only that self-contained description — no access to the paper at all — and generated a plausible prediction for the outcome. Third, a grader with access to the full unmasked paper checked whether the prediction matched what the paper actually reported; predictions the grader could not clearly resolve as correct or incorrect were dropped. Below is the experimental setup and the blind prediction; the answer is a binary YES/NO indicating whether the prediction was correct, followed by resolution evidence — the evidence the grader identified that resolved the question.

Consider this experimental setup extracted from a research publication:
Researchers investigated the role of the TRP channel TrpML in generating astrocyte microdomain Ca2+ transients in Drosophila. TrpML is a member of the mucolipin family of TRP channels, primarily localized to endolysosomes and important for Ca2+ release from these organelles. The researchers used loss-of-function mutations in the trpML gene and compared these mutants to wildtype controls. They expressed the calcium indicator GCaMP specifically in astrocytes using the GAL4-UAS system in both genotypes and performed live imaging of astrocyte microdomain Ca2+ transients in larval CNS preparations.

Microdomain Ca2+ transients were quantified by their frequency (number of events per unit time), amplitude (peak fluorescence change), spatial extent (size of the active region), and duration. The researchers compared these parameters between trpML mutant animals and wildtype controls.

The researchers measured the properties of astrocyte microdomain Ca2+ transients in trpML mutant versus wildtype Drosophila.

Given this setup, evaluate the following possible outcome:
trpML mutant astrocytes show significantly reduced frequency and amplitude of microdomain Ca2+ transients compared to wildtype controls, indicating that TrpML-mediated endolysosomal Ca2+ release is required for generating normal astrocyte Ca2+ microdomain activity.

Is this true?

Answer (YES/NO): NO